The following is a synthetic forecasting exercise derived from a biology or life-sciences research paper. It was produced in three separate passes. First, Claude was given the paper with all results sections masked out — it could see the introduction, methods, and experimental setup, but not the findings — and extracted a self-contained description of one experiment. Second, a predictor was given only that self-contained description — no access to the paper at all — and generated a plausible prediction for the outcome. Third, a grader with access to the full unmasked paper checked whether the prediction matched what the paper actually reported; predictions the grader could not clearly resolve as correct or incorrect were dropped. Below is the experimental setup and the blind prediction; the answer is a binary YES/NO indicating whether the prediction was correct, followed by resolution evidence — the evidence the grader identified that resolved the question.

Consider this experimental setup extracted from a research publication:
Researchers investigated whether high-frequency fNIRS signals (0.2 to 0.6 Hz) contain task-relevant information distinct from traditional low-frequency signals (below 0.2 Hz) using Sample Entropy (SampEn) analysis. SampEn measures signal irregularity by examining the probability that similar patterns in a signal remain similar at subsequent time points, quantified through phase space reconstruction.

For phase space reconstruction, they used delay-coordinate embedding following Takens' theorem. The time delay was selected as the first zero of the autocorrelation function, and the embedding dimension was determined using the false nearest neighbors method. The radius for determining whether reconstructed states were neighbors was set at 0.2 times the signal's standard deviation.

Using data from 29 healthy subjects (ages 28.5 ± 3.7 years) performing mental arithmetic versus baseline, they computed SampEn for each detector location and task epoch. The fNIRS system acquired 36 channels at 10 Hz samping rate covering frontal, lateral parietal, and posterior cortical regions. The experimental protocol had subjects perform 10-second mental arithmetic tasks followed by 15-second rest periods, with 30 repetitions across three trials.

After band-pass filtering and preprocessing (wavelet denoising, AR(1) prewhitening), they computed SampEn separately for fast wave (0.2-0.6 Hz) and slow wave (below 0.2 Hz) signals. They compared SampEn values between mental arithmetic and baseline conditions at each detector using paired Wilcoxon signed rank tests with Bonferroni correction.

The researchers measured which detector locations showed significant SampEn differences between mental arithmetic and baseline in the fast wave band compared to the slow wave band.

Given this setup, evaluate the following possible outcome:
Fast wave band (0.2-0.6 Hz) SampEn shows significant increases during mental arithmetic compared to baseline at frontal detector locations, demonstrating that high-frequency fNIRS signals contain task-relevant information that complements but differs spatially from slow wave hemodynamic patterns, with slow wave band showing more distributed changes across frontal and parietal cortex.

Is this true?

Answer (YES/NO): NO